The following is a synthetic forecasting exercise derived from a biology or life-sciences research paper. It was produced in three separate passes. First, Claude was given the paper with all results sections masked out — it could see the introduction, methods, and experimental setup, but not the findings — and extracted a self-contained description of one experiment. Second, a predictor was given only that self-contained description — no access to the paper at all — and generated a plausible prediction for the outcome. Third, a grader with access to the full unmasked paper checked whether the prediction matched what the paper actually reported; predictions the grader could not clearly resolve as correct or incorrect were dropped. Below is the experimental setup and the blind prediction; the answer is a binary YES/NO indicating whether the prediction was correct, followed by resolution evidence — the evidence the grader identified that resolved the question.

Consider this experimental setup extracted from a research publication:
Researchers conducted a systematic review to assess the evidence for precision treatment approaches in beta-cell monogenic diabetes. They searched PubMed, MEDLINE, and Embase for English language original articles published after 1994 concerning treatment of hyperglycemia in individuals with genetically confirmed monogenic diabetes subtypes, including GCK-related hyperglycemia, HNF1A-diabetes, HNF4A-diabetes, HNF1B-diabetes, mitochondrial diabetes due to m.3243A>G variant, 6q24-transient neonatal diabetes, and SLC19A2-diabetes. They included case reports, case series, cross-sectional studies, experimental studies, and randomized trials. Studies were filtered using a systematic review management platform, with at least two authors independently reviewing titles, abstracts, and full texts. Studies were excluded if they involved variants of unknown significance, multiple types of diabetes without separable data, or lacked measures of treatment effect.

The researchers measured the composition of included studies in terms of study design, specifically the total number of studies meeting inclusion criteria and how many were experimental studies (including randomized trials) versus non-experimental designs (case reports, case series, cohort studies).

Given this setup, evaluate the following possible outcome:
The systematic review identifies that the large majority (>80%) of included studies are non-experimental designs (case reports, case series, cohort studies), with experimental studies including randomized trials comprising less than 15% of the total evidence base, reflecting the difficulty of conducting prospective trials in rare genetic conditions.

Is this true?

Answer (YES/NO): YES